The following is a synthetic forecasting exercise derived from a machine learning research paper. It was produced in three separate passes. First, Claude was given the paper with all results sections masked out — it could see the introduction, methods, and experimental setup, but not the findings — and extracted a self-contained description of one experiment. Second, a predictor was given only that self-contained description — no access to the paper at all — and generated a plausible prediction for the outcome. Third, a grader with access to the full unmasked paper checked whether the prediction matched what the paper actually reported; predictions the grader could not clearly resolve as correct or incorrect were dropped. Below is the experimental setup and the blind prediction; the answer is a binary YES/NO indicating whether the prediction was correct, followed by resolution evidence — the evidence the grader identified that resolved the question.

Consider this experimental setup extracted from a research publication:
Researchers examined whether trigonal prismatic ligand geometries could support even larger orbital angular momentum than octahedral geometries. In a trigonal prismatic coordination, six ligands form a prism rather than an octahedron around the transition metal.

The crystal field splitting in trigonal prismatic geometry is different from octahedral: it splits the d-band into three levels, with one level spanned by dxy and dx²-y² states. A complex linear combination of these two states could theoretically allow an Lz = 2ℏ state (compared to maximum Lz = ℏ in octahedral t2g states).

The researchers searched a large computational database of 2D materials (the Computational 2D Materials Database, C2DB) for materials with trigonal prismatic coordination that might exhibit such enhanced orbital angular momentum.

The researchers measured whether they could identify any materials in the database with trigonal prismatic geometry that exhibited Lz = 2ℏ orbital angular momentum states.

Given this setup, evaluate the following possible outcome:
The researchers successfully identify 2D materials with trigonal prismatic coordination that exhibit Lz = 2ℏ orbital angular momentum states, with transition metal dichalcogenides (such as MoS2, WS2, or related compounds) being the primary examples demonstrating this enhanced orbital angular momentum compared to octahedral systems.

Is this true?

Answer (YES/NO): NO